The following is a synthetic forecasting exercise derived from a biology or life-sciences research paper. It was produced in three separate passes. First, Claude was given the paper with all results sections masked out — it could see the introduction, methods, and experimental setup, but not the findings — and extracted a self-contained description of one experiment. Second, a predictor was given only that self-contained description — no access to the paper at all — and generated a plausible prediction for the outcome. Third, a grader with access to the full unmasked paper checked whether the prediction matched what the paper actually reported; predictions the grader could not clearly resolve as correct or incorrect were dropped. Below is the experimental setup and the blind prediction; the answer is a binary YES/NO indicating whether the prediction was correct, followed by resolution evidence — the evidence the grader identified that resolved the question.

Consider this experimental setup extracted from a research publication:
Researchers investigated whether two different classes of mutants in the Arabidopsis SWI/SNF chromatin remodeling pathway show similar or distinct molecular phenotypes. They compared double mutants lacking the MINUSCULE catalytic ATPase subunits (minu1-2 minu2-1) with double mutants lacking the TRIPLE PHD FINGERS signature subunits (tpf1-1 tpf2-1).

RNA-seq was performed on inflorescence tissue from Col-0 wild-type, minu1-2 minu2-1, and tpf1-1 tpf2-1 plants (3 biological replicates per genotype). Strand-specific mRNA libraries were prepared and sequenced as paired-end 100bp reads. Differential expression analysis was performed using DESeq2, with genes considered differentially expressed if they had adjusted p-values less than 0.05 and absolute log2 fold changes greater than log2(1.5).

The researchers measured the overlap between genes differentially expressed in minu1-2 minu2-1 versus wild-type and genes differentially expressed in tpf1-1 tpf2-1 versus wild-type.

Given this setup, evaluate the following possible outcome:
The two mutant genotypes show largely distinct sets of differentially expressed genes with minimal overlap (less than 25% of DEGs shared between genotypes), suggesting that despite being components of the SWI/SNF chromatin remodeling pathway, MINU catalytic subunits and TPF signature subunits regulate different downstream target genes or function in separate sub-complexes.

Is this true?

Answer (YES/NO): NO